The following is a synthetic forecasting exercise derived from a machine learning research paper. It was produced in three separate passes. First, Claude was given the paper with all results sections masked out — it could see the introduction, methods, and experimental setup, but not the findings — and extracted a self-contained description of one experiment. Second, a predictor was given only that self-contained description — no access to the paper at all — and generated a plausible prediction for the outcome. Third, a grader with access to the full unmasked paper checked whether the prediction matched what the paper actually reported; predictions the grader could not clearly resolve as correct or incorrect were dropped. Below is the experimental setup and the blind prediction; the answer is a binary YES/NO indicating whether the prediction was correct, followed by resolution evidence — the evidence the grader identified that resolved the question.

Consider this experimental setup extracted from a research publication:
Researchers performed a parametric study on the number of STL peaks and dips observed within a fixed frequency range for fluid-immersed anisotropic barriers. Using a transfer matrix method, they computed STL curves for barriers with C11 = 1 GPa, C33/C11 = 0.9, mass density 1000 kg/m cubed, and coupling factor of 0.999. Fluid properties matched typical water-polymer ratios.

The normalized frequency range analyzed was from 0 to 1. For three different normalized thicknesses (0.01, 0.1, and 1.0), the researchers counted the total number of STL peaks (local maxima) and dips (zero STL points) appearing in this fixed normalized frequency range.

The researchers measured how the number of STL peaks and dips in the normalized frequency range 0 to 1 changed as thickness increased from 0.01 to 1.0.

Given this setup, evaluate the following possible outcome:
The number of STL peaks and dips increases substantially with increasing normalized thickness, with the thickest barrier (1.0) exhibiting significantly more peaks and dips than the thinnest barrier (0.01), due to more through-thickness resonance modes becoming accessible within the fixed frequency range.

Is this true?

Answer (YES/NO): YES